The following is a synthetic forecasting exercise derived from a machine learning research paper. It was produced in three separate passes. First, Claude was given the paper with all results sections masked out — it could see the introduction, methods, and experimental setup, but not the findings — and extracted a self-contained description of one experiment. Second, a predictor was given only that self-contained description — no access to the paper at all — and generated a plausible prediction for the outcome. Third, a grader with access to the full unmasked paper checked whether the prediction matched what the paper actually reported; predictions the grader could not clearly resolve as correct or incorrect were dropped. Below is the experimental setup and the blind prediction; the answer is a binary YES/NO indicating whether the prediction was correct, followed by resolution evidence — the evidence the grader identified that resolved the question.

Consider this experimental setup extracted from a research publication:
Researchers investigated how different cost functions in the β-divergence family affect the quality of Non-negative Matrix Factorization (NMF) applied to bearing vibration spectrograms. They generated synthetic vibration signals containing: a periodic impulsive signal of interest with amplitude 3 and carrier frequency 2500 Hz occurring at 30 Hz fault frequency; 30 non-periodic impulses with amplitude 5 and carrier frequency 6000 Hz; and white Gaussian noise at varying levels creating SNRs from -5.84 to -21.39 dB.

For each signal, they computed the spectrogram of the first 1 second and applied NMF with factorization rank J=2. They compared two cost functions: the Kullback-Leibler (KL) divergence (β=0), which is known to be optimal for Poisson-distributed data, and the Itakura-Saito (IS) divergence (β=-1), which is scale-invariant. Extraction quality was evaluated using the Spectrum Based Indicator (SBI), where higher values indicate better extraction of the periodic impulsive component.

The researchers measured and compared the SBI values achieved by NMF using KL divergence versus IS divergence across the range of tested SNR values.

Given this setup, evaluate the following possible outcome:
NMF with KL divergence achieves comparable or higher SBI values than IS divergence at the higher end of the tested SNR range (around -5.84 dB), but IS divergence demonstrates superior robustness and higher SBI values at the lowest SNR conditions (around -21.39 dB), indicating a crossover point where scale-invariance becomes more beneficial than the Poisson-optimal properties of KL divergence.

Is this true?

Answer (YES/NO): NO